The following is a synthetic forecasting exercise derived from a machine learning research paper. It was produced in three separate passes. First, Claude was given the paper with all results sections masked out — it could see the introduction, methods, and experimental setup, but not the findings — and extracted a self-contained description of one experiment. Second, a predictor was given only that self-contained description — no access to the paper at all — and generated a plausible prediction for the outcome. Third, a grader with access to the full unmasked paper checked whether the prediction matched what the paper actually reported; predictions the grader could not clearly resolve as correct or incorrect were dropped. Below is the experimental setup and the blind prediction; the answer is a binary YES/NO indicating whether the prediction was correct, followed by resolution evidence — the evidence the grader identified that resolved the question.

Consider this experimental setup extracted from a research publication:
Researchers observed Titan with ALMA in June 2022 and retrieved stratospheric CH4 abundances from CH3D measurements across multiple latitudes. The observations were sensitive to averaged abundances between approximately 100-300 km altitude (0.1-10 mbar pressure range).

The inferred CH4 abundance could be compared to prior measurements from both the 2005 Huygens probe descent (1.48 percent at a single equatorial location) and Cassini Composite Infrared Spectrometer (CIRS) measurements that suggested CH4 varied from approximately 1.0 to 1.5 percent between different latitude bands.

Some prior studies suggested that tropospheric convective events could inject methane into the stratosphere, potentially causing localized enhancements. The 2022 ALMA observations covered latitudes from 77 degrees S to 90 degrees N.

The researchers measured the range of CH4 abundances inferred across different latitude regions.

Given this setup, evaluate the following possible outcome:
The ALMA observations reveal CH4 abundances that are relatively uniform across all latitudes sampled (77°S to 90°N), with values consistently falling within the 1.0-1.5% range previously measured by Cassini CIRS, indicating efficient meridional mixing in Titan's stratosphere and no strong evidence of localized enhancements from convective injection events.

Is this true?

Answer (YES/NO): NO